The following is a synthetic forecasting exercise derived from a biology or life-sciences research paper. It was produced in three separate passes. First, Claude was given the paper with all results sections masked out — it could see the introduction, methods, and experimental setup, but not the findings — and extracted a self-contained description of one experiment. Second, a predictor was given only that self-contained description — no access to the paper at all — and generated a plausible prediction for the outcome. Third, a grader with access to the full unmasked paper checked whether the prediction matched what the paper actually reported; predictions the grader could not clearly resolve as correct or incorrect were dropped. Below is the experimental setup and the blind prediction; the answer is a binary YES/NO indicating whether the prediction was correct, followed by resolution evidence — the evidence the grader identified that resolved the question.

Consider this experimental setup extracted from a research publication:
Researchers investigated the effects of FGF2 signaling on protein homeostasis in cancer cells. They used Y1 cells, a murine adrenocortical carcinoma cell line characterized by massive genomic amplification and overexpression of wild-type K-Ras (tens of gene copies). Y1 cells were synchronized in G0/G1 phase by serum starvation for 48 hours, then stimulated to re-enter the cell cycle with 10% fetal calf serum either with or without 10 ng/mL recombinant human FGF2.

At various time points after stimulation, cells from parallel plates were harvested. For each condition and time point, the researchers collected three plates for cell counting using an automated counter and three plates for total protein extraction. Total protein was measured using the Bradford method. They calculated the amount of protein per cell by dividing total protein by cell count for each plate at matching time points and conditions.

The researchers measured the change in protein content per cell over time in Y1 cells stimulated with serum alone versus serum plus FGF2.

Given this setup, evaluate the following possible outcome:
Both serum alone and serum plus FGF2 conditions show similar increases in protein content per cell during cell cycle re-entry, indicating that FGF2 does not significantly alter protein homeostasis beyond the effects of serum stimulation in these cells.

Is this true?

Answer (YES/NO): NO